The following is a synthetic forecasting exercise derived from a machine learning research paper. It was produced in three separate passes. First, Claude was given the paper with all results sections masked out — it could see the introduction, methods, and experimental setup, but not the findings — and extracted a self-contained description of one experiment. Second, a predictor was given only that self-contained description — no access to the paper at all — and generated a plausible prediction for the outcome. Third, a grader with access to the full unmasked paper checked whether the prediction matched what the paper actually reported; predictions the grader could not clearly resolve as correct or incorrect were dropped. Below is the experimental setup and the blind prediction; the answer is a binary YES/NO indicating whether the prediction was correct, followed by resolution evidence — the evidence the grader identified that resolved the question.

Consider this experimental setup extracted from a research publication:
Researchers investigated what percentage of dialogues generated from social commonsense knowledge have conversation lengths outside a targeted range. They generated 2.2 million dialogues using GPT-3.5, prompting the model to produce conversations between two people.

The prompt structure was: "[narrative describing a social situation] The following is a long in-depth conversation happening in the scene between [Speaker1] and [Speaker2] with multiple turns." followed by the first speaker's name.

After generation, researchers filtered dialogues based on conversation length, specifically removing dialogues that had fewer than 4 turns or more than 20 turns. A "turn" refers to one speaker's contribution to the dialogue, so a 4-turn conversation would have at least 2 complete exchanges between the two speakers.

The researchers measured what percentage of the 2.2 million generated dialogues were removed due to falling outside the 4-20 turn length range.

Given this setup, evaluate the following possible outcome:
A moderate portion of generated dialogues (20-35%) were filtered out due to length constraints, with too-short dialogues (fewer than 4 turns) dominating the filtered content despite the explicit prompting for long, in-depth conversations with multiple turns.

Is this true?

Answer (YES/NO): NO